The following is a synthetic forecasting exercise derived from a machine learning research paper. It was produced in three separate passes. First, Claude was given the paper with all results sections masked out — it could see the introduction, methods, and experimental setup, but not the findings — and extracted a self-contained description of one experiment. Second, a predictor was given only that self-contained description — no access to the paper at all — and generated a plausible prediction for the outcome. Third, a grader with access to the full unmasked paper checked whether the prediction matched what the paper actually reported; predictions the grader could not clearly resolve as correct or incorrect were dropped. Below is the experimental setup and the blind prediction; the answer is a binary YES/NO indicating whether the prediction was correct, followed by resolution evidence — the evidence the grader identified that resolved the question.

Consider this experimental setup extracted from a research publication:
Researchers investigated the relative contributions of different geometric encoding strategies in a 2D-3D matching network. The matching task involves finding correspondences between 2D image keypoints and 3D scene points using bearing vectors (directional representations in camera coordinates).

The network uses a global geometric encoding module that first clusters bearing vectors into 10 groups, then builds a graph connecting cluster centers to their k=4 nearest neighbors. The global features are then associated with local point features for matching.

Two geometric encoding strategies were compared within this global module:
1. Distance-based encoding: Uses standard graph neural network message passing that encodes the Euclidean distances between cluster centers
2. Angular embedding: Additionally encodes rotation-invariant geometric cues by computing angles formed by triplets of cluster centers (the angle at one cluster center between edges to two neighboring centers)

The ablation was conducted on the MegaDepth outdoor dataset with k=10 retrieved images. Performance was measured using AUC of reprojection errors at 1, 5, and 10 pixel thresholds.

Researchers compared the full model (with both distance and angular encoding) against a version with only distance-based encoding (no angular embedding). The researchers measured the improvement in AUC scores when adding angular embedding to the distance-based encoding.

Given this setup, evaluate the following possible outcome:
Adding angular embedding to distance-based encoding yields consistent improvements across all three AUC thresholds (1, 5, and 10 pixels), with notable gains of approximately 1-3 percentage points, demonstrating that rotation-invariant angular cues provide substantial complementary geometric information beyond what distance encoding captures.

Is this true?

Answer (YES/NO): YES